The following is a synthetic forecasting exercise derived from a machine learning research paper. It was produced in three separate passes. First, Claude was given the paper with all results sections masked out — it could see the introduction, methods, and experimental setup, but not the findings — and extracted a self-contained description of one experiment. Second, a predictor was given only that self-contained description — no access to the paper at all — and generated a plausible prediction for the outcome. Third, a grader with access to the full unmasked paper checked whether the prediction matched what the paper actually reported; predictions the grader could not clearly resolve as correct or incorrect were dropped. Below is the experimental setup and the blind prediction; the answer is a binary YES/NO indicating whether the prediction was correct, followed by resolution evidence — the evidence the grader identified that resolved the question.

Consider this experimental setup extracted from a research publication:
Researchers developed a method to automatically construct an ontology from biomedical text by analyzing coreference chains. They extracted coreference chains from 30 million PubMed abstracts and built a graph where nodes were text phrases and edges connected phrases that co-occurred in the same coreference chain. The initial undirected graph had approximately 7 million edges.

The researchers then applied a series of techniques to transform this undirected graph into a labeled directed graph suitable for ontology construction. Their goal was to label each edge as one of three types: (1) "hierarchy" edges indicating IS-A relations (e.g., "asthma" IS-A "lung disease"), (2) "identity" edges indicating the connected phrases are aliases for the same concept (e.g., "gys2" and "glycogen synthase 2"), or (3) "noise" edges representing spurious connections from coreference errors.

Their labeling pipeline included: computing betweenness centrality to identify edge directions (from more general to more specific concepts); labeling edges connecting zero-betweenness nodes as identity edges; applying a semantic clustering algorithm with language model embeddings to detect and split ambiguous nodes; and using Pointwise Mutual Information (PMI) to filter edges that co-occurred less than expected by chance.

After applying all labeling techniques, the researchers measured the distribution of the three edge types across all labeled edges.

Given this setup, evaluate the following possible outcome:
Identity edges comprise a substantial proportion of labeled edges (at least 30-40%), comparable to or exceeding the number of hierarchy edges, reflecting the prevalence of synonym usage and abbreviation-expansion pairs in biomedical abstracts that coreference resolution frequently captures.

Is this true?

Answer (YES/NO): NO